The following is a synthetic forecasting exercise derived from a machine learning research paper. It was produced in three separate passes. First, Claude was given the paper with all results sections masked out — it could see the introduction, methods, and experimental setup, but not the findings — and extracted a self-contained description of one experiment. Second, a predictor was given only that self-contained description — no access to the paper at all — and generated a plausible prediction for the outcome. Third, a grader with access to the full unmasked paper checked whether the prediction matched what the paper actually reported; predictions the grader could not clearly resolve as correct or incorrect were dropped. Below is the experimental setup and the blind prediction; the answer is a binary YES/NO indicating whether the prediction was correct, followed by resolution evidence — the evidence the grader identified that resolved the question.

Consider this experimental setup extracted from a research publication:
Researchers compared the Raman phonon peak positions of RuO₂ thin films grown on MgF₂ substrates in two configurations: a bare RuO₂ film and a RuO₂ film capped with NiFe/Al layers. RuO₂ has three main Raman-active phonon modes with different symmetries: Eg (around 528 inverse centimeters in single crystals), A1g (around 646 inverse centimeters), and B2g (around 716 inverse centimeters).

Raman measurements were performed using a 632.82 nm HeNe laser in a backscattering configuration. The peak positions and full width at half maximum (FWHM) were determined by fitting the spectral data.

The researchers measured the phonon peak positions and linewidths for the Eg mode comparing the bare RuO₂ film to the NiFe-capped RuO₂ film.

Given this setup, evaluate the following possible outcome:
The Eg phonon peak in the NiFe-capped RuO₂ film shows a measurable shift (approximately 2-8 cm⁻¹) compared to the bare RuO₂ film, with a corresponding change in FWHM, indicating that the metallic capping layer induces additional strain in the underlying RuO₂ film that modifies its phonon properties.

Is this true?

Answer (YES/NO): YES